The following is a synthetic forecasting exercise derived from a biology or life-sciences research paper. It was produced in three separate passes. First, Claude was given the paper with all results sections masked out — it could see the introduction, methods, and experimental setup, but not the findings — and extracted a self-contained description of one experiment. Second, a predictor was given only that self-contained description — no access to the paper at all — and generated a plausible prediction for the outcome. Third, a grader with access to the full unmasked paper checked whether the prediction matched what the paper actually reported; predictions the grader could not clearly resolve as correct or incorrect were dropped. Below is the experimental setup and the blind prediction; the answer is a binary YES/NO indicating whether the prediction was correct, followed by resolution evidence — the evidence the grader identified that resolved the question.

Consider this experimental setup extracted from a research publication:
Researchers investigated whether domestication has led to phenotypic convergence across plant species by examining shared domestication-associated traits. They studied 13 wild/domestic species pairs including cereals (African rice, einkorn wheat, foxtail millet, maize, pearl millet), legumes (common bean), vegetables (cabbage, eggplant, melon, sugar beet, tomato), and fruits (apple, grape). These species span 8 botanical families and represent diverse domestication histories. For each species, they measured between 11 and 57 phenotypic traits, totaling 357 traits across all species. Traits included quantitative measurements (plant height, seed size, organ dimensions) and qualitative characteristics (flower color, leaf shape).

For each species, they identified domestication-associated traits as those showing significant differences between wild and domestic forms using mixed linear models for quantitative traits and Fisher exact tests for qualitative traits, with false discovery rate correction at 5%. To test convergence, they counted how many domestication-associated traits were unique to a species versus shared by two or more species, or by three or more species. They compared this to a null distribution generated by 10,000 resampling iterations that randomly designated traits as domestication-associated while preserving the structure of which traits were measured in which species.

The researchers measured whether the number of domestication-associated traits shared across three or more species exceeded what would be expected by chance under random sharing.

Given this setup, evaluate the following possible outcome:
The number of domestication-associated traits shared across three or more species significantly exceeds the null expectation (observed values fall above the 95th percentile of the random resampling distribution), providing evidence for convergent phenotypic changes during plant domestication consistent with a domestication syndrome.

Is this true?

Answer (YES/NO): YES